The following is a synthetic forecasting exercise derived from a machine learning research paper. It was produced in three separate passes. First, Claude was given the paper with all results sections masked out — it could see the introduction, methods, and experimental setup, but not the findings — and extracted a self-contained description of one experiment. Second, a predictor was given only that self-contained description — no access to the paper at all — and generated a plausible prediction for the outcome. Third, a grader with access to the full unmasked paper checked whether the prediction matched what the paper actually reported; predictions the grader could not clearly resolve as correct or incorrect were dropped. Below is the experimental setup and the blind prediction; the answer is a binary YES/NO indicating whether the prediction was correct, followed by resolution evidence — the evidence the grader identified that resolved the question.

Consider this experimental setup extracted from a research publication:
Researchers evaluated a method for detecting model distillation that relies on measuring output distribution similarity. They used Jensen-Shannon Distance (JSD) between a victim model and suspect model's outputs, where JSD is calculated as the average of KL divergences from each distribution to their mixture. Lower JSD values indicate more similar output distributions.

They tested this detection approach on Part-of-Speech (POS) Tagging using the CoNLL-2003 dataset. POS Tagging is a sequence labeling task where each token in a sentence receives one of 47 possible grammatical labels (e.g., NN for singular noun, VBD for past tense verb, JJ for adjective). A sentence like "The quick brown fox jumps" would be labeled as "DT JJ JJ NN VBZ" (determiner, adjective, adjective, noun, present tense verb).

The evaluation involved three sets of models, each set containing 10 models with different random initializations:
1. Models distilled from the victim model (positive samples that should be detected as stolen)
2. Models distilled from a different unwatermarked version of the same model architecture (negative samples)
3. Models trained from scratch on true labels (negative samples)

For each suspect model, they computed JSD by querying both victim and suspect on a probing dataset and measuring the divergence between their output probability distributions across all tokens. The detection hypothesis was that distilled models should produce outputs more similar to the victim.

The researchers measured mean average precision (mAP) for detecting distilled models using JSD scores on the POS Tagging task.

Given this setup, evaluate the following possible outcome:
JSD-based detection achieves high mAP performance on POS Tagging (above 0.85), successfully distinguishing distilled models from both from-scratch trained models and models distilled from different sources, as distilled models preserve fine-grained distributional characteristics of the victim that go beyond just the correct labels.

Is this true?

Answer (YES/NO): NO